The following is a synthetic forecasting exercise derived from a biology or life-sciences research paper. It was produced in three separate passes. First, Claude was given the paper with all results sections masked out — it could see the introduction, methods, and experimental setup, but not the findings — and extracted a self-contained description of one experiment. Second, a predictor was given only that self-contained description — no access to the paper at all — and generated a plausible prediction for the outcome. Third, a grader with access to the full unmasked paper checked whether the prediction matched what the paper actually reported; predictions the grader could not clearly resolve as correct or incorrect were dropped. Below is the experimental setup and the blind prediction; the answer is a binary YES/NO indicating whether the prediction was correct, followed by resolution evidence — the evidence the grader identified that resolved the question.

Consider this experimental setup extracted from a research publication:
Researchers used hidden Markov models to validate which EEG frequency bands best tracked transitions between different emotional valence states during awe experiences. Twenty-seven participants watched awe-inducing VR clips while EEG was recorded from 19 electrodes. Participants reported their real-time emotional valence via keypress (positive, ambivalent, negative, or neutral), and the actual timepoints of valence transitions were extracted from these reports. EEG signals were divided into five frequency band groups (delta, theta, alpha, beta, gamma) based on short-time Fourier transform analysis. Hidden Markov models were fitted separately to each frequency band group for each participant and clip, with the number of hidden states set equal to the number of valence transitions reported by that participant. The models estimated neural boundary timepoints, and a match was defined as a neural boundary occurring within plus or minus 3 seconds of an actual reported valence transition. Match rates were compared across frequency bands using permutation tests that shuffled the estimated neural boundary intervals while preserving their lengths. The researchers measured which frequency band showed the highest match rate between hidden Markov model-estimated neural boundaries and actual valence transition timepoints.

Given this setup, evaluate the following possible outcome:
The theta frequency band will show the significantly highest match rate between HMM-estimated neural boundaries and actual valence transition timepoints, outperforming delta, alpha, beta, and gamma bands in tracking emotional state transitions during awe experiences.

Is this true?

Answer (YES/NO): NO